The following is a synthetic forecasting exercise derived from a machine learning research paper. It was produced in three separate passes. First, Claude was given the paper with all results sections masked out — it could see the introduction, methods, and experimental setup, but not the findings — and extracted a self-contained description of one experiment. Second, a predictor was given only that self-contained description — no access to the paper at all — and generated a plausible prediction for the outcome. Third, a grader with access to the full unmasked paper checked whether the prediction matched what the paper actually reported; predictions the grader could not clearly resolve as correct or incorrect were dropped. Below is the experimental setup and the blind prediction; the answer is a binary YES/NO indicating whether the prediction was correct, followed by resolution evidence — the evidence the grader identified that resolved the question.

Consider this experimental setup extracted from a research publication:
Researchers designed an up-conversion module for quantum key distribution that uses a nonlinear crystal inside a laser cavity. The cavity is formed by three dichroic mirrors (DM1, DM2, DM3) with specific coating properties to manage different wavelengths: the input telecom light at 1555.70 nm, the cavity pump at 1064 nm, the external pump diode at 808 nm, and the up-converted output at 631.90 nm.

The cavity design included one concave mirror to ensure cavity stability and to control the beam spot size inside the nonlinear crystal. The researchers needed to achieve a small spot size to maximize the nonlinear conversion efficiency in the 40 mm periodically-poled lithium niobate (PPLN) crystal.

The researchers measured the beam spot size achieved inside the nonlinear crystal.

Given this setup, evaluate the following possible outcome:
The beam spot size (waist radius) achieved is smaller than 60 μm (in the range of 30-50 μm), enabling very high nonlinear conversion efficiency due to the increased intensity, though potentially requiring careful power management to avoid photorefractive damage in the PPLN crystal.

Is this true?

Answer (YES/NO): NO